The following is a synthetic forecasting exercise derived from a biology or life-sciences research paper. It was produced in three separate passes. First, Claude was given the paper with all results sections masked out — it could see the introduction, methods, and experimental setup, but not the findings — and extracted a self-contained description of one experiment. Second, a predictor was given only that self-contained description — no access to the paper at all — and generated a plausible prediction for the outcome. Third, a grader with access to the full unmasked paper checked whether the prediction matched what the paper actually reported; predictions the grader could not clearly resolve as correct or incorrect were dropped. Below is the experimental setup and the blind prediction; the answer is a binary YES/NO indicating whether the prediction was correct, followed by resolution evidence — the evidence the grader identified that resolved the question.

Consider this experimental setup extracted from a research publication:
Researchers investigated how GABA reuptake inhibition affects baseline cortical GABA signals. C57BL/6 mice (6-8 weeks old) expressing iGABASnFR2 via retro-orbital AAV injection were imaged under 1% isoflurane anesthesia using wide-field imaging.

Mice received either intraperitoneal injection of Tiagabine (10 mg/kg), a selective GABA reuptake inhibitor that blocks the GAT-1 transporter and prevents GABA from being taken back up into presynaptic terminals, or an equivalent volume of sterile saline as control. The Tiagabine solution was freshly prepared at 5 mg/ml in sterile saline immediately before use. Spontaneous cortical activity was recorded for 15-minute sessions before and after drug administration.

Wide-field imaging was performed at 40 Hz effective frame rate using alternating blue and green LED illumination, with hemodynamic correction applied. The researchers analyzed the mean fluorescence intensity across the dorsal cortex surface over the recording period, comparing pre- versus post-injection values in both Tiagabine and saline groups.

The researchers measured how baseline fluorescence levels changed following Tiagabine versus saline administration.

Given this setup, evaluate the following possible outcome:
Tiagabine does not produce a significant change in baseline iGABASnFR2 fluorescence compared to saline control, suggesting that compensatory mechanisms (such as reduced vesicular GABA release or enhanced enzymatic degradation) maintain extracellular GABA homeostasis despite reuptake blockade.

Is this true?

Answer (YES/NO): NO